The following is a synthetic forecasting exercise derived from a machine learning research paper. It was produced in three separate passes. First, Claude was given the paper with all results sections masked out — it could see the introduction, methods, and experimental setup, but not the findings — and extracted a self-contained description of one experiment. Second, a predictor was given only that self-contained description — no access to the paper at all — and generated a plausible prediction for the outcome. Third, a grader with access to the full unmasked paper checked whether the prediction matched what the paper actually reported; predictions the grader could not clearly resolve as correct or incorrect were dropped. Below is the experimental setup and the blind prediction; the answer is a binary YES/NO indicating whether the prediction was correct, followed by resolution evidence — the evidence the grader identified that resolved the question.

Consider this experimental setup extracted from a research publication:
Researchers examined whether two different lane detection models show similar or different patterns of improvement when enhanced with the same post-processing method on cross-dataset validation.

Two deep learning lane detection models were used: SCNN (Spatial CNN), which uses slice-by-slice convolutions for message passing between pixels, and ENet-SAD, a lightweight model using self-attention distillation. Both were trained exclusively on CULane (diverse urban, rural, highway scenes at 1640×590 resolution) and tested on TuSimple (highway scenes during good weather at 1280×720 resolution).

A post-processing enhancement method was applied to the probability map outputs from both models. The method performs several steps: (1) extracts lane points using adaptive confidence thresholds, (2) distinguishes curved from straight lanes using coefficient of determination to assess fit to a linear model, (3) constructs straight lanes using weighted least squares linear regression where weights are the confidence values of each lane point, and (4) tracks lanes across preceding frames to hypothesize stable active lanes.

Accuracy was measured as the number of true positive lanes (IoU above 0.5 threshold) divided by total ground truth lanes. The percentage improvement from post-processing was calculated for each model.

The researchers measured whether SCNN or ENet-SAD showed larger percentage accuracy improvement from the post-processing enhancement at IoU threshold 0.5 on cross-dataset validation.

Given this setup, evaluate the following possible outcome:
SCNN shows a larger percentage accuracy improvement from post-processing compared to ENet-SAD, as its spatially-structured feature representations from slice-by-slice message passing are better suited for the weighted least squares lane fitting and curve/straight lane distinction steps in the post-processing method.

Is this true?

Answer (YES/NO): YES